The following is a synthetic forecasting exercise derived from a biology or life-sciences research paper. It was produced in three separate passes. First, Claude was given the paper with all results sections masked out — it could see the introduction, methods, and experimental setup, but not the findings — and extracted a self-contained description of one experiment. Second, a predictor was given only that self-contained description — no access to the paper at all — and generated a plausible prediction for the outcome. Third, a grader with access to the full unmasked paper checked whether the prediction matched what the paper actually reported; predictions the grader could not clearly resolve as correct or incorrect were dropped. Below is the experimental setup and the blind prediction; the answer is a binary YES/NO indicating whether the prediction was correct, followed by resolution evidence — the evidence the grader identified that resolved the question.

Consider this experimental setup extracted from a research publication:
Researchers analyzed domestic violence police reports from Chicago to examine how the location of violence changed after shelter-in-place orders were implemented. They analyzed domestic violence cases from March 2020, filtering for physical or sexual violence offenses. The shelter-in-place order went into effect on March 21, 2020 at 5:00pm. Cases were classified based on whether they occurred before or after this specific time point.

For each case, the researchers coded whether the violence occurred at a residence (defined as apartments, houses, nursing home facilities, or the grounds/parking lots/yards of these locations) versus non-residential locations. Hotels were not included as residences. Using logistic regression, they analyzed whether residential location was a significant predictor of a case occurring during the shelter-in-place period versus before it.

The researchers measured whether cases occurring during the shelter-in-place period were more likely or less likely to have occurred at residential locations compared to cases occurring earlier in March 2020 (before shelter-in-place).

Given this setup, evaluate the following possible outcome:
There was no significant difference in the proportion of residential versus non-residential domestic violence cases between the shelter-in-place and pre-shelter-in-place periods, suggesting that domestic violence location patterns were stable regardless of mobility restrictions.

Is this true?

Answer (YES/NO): NO